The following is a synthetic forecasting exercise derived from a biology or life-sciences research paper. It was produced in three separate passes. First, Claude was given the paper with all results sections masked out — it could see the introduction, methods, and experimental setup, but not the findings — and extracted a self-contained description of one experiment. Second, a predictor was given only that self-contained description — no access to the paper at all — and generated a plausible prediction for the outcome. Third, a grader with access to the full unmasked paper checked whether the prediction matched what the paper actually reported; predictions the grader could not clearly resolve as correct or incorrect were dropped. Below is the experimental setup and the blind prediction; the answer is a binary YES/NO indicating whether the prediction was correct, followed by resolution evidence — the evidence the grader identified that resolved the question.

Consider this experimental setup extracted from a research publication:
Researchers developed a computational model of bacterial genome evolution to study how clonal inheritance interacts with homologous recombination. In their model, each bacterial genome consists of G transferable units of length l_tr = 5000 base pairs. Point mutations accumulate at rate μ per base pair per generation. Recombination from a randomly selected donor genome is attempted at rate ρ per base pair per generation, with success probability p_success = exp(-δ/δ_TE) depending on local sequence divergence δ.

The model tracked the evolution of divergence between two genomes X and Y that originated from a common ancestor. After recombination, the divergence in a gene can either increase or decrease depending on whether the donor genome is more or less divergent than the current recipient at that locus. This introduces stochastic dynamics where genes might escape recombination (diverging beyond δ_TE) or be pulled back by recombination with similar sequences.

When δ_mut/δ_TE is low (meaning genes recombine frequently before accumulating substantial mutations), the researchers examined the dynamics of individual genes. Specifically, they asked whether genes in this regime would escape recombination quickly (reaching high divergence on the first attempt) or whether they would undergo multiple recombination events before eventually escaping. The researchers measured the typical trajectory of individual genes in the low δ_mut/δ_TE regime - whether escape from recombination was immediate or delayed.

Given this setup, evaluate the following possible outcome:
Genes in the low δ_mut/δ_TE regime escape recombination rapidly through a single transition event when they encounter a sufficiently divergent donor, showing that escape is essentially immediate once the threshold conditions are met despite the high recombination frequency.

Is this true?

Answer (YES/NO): NO